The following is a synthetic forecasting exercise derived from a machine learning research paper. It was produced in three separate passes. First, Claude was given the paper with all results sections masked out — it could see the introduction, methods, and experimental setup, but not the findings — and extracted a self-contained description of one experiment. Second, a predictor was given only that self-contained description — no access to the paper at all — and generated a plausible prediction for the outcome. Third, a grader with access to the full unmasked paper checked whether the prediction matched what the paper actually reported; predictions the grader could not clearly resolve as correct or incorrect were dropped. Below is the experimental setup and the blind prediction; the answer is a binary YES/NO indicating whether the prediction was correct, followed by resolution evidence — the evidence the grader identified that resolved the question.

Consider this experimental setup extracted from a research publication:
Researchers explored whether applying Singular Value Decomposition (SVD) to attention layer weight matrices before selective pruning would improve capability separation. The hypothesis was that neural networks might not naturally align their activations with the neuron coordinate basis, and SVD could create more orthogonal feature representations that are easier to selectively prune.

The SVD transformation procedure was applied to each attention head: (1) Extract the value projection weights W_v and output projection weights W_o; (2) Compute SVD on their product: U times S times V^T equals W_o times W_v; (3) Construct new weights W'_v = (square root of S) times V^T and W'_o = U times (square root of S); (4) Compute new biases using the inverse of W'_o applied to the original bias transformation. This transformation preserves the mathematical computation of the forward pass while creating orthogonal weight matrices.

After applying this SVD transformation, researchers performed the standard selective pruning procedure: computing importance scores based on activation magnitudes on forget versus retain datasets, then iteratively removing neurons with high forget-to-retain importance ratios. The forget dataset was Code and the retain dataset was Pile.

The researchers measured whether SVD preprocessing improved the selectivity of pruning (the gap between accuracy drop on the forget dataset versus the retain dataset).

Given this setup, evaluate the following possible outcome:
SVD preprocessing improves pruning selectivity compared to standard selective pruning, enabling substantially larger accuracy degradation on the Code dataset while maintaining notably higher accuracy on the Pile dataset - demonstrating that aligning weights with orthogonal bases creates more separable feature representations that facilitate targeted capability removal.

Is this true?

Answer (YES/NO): NO